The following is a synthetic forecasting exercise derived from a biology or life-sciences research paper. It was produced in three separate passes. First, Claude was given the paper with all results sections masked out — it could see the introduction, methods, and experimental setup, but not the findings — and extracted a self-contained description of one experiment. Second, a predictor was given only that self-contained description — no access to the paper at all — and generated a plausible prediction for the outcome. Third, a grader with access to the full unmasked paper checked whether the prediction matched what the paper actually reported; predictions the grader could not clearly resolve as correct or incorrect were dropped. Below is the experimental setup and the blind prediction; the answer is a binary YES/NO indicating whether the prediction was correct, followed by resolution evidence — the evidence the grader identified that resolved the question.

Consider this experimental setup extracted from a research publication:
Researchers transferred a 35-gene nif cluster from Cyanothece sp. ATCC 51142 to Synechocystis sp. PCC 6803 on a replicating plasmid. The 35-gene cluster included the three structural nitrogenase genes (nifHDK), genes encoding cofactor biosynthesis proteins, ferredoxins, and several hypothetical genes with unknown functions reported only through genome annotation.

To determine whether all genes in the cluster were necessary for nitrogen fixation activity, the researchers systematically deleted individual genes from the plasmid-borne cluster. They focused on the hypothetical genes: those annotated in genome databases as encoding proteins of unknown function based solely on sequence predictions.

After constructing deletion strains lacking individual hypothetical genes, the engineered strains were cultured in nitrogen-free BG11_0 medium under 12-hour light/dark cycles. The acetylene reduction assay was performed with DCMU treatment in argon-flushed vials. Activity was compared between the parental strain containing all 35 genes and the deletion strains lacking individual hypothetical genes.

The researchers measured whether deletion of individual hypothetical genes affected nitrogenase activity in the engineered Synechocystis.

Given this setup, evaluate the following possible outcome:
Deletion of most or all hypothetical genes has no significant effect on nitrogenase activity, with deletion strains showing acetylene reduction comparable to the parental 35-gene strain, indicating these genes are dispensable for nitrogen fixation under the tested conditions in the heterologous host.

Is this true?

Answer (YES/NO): NO